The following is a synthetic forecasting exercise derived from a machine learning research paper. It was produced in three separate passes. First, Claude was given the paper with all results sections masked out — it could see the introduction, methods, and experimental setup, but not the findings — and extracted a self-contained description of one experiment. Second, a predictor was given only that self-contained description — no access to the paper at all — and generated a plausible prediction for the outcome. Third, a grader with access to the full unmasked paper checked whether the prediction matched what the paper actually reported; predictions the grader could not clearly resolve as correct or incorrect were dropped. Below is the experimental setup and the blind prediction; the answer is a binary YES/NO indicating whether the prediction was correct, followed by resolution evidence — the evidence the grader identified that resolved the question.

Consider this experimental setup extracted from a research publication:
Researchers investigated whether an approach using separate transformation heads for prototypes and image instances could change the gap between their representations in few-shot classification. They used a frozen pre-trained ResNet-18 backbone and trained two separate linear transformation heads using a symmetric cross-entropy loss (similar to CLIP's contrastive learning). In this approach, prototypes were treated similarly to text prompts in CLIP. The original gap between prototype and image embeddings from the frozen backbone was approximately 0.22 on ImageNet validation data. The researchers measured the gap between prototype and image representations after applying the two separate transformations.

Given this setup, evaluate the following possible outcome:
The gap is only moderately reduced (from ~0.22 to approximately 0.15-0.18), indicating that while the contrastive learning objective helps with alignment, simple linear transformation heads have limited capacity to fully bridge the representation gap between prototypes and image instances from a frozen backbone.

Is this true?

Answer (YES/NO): NO